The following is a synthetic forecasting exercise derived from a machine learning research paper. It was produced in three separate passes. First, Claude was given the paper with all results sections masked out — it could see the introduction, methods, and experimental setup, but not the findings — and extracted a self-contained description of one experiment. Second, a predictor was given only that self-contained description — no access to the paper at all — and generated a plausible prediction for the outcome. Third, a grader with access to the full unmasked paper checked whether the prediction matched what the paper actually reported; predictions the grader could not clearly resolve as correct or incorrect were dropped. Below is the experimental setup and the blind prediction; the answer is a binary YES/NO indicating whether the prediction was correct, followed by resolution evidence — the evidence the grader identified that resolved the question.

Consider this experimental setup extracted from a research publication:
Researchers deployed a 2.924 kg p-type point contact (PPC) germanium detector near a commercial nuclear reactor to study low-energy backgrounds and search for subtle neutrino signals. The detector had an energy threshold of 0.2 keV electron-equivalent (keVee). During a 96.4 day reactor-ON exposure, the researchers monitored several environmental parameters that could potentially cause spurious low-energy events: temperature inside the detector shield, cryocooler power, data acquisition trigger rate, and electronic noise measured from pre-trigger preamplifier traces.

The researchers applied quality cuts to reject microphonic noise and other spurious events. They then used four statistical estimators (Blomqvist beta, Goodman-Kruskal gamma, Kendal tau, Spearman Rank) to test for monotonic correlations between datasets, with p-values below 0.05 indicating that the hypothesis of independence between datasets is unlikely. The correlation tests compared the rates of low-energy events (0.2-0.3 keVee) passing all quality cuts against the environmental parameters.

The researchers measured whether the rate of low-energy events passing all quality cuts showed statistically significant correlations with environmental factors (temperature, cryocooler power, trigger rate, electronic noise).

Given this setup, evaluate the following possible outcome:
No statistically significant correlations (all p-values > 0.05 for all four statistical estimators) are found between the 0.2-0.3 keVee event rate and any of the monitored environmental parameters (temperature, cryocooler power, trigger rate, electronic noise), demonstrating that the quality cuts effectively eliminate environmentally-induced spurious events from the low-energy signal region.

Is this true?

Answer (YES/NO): YES